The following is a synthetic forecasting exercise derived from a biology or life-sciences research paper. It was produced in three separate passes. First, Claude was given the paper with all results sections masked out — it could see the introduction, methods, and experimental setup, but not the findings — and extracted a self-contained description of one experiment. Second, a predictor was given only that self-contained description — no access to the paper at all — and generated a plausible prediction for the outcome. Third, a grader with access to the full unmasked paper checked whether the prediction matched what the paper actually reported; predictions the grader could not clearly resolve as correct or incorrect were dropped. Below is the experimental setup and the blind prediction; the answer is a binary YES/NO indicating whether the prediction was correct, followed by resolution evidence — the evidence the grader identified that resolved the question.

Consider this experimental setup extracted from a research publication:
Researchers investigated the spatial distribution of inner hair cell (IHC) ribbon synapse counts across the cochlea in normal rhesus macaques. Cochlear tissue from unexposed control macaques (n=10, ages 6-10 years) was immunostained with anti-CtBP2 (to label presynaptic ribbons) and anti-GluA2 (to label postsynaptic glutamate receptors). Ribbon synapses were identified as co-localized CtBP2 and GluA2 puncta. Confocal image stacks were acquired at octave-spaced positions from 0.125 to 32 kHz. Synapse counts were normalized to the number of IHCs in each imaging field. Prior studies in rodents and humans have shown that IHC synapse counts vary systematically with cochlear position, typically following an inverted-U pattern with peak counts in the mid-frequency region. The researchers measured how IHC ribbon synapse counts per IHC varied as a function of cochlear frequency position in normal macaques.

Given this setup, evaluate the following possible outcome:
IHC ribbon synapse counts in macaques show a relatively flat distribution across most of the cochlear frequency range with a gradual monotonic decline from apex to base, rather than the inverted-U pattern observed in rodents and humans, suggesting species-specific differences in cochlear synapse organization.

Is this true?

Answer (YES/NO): NO